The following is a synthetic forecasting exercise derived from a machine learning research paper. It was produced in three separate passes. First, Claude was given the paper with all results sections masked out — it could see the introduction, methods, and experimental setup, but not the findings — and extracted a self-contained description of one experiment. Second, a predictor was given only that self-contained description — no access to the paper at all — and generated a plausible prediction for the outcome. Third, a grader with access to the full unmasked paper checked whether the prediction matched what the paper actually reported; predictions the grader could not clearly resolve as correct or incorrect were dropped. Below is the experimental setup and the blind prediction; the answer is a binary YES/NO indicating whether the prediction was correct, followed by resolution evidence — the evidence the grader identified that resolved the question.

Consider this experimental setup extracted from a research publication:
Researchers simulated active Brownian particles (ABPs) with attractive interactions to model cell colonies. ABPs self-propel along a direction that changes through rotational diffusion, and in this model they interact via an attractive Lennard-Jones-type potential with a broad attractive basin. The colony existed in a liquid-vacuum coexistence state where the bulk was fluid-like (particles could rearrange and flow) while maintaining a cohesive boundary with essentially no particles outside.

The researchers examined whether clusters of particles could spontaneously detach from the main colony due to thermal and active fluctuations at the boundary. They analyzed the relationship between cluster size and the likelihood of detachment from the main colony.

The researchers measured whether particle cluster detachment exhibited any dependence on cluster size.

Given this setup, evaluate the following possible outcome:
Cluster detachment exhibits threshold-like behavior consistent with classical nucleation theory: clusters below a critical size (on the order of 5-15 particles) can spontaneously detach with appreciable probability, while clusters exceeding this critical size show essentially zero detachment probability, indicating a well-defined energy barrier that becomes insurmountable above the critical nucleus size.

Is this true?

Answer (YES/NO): NO